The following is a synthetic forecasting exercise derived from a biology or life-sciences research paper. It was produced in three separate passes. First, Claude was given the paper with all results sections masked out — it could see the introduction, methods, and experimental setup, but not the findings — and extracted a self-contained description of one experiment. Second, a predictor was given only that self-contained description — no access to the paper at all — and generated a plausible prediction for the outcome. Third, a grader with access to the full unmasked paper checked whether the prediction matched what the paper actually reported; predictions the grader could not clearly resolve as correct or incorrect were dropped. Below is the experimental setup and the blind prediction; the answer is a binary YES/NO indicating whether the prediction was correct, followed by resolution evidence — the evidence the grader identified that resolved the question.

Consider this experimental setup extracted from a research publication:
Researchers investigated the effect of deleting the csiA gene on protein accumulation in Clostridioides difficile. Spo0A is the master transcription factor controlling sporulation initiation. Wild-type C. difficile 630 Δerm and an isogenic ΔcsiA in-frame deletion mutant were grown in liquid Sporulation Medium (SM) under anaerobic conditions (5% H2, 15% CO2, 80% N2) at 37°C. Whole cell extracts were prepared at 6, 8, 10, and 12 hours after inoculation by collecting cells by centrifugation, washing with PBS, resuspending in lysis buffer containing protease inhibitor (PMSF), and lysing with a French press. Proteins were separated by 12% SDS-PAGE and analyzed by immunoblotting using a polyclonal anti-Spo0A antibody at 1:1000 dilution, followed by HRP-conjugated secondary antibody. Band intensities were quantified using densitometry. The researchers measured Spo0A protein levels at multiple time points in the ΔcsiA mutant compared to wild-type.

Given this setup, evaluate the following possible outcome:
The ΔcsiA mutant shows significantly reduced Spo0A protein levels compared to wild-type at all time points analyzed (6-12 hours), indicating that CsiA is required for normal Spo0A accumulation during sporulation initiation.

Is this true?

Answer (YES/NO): NO